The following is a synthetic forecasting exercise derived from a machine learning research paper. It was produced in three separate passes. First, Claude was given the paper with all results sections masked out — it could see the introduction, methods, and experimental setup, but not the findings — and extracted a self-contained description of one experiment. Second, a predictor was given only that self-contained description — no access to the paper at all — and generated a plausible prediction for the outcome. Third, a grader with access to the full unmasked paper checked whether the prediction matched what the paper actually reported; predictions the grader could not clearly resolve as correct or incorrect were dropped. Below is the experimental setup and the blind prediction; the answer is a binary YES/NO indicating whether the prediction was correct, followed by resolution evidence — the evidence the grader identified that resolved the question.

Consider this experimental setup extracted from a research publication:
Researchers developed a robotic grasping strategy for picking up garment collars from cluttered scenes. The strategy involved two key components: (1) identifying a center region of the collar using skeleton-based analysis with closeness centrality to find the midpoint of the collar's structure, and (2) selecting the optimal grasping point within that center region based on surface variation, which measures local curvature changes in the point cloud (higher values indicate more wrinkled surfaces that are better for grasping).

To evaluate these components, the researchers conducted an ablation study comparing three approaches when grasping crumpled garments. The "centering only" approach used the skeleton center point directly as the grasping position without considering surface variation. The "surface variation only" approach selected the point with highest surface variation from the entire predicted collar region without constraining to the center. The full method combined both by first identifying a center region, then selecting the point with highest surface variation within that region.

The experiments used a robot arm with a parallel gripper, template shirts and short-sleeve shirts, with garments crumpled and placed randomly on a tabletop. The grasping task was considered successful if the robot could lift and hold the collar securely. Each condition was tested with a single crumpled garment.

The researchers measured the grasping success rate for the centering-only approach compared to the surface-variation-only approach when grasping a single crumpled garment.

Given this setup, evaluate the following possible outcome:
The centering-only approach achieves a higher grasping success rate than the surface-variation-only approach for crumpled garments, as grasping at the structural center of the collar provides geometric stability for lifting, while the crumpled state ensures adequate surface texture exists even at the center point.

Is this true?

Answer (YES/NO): NO